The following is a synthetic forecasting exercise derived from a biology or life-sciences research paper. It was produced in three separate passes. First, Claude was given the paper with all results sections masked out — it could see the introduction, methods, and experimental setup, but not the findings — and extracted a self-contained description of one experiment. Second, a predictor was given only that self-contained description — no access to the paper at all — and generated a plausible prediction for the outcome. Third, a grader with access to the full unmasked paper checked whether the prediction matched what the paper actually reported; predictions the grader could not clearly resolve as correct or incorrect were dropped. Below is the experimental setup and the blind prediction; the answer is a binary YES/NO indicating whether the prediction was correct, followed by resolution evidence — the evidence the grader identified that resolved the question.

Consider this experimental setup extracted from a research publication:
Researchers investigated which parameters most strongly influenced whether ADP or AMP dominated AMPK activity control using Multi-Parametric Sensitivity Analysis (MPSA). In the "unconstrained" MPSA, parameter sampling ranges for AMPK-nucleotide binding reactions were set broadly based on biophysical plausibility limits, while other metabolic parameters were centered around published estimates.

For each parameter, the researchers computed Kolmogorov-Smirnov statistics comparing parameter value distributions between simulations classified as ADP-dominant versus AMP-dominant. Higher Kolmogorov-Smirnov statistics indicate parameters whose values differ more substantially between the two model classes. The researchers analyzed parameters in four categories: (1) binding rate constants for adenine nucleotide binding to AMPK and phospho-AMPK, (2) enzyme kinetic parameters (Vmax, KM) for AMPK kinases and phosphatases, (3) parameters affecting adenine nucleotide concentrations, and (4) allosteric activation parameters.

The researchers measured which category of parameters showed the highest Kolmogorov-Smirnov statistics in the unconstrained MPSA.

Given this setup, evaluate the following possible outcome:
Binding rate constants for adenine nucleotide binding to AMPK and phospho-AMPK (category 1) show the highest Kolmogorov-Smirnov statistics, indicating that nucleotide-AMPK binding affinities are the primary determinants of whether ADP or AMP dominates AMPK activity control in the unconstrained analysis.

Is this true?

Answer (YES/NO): YES